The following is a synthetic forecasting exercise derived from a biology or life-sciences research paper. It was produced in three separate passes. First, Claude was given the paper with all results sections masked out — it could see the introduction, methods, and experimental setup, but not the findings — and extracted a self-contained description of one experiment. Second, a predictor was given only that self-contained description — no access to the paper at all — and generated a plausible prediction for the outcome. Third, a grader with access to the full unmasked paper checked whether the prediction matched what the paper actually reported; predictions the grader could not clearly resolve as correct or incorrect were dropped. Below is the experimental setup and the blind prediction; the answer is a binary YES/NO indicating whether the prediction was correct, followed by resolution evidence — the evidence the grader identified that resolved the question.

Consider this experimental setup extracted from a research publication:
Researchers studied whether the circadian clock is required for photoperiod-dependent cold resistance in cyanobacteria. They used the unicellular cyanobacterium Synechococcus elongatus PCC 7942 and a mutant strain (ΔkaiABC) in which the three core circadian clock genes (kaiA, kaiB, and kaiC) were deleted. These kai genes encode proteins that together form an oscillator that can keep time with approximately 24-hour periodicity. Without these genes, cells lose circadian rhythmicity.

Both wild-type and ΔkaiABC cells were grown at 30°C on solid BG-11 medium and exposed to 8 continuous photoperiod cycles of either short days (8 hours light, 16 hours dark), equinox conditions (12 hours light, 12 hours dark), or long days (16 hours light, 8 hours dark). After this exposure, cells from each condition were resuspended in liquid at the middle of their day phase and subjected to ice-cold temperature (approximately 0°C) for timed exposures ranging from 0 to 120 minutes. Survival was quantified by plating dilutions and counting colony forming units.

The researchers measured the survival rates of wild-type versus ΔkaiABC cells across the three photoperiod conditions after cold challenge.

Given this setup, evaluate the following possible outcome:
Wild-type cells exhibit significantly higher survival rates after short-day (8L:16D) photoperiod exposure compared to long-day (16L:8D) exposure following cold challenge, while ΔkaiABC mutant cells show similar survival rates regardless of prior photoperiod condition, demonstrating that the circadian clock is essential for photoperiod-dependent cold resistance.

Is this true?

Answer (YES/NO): YES